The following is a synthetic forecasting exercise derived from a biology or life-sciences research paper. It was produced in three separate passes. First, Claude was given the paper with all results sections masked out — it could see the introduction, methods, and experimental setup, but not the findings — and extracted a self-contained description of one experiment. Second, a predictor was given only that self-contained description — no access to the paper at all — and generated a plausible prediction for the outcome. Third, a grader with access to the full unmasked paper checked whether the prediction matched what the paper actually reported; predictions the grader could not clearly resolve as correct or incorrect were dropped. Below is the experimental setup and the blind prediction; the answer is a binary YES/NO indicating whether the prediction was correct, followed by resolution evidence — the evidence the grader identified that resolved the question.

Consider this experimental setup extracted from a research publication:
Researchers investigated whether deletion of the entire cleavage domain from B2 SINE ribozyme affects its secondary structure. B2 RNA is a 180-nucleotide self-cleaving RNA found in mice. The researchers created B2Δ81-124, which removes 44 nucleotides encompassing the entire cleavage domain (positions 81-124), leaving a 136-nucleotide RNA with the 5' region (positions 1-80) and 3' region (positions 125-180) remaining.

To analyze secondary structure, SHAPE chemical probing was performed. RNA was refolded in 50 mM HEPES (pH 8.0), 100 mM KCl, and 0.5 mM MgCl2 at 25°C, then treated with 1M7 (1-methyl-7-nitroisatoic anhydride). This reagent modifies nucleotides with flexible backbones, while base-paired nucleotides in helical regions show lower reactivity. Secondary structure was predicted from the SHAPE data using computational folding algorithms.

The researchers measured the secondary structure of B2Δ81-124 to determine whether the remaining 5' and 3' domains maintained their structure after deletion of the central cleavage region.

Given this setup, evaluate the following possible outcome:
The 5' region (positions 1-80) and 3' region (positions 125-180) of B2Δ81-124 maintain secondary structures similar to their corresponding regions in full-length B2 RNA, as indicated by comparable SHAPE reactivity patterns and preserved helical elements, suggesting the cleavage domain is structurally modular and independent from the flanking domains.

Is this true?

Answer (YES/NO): NO